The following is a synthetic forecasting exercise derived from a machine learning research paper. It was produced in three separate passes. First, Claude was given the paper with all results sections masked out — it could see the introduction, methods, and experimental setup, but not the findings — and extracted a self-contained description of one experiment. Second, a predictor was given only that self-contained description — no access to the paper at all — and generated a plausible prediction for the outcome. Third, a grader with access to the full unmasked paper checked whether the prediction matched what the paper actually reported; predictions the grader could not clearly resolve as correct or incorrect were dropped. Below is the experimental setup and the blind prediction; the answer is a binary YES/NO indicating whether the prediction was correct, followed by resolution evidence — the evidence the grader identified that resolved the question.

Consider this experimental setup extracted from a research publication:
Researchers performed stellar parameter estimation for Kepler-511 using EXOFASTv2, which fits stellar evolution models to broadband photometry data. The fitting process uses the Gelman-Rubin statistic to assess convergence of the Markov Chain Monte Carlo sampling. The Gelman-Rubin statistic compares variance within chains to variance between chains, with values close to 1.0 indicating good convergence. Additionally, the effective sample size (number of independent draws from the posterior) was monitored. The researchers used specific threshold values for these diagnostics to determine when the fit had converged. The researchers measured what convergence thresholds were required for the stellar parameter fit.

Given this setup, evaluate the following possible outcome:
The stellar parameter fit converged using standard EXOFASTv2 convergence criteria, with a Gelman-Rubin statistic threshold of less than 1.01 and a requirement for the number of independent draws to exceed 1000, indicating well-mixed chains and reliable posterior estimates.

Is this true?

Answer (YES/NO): YES